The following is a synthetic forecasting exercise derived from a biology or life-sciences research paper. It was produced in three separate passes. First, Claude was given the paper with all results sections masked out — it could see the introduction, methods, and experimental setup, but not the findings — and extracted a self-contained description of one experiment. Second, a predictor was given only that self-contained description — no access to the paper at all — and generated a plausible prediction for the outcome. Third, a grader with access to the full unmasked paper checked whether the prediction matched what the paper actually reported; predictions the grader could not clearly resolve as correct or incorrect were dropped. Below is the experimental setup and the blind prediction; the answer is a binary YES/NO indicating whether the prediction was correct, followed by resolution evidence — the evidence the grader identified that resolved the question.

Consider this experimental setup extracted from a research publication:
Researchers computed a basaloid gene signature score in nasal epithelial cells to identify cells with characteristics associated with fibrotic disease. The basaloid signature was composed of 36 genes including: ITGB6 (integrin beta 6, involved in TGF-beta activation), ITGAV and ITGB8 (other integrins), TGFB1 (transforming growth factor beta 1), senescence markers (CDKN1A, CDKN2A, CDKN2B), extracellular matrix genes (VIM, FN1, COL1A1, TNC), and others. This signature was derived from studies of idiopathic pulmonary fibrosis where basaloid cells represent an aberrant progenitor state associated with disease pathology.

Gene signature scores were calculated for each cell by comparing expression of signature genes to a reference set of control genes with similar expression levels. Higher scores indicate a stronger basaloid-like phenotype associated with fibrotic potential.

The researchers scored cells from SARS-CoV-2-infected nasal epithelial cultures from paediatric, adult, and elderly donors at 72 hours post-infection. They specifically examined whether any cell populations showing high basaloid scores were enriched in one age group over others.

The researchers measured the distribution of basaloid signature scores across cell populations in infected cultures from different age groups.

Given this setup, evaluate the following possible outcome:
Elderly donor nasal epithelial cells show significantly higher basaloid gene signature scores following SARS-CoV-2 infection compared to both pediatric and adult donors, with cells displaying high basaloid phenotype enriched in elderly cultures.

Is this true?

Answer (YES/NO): YES